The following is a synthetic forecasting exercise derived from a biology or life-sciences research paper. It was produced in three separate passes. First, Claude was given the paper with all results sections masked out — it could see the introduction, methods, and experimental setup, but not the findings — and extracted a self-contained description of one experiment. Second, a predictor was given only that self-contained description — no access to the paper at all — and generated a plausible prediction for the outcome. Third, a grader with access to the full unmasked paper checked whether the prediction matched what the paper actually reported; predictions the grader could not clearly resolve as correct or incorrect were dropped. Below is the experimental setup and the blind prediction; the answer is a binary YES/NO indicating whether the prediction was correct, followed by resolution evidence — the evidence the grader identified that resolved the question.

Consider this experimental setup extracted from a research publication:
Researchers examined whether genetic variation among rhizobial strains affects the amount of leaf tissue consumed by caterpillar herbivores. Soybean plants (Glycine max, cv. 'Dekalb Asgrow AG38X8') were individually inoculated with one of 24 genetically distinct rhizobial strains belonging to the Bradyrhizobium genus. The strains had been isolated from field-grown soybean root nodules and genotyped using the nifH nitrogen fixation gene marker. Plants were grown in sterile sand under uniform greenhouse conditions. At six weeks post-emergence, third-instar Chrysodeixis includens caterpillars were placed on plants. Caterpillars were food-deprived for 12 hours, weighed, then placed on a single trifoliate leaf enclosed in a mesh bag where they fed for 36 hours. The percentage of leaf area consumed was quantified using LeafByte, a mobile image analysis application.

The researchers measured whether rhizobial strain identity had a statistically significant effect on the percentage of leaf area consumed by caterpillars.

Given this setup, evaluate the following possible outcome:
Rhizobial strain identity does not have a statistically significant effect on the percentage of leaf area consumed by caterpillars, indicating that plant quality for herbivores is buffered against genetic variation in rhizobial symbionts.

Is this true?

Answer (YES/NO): YES